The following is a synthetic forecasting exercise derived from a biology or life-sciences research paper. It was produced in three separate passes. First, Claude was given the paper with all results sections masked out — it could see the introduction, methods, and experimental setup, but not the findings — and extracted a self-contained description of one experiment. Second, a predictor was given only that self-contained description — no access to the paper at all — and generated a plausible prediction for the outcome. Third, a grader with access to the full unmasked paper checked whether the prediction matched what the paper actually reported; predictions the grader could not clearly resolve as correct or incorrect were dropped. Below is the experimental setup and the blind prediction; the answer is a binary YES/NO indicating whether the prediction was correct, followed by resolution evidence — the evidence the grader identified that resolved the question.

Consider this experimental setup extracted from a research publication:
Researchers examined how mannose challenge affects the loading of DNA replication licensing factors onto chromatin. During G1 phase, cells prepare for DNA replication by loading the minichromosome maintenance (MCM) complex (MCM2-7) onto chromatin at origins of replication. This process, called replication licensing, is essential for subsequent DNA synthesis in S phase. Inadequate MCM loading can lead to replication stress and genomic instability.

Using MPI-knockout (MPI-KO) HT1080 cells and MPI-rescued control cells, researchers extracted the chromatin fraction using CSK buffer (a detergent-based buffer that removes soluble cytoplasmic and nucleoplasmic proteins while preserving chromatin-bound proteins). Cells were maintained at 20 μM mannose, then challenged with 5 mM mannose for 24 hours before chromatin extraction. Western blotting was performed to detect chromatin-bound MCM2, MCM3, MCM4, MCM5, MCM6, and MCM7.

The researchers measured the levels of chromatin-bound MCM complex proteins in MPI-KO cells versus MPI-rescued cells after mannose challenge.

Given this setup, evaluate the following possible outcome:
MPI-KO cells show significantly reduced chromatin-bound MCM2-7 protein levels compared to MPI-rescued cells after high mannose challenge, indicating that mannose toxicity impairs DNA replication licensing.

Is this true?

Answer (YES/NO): NO